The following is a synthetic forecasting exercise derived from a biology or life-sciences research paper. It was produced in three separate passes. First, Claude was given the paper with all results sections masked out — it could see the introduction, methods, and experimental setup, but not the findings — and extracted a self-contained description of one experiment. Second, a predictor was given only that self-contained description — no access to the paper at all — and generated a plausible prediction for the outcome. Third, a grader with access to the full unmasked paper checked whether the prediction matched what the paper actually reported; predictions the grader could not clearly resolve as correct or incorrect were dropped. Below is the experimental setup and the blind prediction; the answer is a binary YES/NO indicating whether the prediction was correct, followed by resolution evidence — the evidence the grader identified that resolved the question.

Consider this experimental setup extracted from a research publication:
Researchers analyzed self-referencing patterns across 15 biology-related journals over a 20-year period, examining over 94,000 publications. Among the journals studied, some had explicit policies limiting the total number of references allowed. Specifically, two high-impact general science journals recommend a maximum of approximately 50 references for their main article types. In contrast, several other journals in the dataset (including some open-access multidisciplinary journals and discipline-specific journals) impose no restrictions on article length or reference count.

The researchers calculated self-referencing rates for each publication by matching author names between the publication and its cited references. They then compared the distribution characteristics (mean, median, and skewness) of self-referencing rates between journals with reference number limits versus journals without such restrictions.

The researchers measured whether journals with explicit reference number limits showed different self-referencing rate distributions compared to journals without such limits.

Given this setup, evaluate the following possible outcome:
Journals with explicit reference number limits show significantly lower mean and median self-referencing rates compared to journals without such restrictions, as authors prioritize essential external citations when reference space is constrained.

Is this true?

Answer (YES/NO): NO